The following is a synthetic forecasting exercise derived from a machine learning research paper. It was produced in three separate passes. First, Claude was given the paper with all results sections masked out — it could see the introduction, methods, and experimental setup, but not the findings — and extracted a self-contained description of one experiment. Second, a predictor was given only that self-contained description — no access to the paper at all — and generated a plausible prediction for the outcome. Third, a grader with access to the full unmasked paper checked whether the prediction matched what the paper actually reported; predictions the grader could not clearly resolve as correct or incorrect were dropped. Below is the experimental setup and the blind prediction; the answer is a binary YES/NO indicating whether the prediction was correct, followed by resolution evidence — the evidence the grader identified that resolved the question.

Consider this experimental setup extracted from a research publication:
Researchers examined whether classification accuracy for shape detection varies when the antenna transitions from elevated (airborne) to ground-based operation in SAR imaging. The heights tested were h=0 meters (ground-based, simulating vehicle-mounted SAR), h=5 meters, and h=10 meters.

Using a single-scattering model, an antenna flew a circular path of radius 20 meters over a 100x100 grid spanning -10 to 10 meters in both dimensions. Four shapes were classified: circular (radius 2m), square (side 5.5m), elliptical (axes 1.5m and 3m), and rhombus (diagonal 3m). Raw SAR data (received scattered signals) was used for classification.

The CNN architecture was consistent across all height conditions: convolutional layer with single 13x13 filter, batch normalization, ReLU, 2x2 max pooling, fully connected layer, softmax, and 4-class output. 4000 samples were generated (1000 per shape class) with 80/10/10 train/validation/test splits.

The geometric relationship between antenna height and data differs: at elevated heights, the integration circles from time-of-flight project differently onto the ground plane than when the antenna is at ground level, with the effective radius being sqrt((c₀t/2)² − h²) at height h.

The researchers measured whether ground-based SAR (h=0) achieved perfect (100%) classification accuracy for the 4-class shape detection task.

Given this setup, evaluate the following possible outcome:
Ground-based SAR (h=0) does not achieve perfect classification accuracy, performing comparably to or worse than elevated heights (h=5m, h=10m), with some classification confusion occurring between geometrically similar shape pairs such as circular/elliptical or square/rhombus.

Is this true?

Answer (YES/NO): NO